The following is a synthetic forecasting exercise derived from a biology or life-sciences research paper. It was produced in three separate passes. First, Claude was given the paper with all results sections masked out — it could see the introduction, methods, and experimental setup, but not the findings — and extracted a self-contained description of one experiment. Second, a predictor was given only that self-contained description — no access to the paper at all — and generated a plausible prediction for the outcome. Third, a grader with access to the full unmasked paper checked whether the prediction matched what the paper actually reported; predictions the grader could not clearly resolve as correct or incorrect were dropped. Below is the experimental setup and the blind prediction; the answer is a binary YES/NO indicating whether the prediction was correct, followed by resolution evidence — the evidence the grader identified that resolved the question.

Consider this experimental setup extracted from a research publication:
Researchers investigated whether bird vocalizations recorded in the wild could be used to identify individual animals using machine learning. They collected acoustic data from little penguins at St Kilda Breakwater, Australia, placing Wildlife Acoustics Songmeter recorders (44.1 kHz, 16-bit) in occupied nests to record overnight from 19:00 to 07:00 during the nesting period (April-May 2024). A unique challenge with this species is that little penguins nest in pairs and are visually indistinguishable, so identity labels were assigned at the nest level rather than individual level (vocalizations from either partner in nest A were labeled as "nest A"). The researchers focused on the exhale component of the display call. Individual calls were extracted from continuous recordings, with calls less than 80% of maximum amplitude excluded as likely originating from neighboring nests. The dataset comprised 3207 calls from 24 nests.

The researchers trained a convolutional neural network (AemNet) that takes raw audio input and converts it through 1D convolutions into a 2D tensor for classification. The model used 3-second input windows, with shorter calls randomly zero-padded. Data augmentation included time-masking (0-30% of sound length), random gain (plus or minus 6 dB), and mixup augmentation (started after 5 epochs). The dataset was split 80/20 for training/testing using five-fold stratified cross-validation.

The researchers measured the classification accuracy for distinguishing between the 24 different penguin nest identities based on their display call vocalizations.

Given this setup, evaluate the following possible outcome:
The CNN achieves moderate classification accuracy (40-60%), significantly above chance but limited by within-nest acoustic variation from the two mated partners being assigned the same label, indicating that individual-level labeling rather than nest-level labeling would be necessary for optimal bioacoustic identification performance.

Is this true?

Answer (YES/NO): NO